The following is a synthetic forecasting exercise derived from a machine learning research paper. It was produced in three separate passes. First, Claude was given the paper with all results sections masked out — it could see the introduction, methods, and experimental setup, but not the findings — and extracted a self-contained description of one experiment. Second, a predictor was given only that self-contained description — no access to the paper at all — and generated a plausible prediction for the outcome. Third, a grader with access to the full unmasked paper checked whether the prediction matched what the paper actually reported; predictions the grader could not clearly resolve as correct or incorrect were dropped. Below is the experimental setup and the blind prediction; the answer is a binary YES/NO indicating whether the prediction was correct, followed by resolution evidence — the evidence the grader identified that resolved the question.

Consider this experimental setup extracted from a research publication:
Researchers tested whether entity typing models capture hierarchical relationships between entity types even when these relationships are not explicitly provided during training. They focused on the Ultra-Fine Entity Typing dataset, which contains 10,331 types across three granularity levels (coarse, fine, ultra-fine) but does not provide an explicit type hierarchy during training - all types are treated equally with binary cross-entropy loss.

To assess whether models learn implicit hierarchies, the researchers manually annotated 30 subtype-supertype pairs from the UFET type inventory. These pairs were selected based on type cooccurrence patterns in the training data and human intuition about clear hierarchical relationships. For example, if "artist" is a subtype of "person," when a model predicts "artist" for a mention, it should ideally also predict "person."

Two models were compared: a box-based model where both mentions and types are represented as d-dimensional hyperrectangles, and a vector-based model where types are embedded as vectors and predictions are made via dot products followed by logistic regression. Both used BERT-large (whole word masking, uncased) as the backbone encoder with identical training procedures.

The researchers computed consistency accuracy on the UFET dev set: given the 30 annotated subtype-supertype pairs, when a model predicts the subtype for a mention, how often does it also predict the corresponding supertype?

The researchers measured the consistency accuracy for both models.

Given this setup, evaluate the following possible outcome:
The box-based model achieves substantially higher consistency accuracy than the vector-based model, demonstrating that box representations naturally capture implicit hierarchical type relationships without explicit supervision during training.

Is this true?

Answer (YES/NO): YES